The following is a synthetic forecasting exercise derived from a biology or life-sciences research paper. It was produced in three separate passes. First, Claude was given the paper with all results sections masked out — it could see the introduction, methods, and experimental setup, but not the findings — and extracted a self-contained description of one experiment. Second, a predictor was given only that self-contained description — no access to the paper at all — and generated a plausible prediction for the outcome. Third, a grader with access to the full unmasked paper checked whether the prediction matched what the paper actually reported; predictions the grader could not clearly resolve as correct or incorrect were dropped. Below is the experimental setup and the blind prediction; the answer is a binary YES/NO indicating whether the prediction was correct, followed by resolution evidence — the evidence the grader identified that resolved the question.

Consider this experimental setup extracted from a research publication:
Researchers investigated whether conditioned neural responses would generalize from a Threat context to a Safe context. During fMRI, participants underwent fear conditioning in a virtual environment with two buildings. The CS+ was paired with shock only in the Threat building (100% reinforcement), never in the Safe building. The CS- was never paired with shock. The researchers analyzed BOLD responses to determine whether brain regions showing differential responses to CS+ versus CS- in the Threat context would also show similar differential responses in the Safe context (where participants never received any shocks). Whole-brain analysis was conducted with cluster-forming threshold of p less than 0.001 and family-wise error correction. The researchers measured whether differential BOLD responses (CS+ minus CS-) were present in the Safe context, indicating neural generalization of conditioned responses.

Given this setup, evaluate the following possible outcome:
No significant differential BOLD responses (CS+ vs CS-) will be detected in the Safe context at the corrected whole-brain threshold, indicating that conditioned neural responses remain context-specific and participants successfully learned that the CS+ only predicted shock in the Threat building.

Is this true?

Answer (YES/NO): NO